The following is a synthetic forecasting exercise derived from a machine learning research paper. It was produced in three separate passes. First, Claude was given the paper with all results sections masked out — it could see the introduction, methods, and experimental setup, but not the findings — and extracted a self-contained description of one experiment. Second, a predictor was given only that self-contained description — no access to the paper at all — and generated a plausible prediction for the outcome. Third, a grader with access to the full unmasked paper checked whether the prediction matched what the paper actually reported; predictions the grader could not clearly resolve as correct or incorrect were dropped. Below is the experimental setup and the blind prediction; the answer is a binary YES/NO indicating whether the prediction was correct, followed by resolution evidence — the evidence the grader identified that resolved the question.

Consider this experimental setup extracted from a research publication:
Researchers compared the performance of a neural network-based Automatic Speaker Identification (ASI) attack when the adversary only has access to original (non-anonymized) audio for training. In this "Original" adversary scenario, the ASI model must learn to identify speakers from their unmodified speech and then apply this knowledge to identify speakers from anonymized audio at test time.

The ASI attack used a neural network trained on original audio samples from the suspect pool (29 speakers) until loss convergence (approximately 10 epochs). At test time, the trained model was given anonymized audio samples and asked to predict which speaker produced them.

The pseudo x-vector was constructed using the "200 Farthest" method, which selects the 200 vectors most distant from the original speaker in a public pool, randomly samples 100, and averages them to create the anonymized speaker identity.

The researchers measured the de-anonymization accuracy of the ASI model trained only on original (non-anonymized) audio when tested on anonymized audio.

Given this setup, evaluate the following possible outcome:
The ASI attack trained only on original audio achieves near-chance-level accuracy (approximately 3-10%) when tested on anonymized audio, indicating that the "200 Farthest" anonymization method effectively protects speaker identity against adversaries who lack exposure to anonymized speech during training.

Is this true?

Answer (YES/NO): YES